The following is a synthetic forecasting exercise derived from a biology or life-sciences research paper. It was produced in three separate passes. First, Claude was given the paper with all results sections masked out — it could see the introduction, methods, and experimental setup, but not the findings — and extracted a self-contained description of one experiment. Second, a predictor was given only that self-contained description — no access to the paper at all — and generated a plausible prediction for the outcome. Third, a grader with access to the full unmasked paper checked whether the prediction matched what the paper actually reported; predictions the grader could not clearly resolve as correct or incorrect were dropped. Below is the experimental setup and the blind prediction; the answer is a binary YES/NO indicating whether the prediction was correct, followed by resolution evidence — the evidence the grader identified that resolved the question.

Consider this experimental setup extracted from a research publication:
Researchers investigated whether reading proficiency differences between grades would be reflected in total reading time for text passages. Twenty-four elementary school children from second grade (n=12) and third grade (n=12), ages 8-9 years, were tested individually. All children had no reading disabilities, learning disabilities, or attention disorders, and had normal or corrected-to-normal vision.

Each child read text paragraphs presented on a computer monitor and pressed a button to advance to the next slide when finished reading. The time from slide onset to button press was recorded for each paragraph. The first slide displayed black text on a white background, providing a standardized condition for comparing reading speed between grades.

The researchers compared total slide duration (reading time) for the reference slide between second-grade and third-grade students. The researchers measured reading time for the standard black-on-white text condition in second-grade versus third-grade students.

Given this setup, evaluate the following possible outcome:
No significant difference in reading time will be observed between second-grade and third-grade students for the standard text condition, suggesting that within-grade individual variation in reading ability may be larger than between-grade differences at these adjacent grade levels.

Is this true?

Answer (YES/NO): YES